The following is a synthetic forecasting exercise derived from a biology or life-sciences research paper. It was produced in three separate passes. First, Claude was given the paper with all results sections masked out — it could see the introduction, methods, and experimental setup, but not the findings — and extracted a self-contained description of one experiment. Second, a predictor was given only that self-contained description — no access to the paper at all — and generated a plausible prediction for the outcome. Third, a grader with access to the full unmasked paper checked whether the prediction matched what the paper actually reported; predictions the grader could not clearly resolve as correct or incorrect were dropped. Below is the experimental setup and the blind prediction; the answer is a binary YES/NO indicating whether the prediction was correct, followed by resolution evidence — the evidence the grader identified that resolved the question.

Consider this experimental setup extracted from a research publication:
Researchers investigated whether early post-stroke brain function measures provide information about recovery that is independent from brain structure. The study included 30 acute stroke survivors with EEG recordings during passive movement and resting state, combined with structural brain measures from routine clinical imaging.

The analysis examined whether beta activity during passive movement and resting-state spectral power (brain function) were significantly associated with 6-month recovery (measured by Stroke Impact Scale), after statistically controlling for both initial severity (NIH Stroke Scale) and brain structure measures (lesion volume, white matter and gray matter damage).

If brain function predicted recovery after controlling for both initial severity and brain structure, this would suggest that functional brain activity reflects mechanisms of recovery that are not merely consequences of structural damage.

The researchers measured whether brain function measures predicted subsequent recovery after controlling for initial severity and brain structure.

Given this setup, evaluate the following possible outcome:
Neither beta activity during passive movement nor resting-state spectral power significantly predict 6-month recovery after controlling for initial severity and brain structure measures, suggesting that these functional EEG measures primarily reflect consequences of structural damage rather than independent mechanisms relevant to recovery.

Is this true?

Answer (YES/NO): NO